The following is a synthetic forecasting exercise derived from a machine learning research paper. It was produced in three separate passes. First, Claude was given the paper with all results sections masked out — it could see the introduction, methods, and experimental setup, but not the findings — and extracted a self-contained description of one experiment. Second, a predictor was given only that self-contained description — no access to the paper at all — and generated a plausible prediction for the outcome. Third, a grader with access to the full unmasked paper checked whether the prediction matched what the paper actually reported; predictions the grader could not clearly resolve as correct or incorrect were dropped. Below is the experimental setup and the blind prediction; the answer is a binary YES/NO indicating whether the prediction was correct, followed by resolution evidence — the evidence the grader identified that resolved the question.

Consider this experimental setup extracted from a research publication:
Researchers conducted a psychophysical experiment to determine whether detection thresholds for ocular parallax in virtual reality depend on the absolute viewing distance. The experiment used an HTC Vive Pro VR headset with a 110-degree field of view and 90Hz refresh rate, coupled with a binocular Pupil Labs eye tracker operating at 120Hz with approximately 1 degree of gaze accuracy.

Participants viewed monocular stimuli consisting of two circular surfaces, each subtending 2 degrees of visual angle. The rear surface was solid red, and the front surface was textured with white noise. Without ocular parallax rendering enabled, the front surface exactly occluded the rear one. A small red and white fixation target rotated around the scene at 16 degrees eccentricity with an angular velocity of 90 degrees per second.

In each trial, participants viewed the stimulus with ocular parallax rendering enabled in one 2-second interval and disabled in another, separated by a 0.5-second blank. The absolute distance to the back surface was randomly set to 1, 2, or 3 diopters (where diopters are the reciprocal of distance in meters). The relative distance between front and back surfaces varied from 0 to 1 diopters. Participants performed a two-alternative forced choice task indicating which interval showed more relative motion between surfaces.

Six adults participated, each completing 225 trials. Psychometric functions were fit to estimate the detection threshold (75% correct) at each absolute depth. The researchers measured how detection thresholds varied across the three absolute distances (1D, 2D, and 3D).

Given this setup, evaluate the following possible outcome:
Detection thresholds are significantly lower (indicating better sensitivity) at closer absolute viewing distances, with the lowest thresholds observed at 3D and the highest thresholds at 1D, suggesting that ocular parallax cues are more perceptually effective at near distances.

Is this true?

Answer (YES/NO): NO